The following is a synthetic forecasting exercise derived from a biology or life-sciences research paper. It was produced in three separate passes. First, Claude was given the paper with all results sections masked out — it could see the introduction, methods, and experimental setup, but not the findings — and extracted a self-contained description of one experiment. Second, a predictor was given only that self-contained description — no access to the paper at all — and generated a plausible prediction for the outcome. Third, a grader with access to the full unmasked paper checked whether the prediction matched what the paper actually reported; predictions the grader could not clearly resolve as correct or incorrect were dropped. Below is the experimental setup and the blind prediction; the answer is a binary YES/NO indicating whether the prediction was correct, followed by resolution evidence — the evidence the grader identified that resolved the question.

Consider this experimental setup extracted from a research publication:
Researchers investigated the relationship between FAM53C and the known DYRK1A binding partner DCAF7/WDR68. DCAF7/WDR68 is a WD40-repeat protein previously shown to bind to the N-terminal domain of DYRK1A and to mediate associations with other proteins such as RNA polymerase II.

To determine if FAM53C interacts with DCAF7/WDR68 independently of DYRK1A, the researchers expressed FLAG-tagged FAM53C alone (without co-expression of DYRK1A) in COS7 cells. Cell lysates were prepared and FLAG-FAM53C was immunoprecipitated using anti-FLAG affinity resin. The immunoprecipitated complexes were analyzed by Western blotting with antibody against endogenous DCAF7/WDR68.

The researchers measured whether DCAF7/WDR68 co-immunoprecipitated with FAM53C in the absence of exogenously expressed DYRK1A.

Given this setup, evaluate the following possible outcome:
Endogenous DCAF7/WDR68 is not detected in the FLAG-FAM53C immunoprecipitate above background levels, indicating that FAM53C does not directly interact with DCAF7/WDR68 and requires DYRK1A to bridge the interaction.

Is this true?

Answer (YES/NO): YES